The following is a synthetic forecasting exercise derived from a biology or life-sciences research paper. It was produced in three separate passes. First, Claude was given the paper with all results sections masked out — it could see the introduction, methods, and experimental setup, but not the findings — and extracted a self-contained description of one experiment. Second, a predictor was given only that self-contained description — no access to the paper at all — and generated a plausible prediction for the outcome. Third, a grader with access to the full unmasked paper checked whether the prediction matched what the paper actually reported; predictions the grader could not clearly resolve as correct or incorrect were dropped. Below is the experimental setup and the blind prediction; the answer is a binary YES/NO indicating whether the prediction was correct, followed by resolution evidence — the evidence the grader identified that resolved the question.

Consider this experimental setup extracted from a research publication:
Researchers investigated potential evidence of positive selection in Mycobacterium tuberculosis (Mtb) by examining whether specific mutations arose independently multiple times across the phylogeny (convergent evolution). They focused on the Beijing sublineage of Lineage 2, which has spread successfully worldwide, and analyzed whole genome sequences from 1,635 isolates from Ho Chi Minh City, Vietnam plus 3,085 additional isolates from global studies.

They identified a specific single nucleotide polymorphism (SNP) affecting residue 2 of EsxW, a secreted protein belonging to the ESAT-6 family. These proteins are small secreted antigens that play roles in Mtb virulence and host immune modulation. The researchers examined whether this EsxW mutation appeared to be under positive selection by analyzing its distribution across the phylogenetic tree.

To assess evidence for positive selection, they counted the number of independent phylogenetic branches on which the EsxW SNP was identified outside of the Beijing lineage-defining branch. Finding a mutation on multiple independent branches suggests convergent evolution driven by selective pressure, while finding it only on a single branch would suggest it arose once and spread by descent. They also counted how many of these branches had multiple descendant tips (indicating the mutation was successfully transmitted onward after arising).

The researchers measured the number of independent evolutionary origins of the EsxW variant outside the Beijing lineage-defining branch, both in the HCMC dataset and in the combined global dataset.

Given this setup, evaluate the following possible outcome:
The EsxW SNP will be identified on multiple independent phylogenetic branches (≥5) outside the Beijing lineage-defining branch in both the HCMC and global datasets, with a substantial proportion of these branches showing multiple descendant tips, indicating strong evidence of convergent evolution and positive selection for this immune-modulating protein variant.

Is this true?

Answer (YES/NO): YES